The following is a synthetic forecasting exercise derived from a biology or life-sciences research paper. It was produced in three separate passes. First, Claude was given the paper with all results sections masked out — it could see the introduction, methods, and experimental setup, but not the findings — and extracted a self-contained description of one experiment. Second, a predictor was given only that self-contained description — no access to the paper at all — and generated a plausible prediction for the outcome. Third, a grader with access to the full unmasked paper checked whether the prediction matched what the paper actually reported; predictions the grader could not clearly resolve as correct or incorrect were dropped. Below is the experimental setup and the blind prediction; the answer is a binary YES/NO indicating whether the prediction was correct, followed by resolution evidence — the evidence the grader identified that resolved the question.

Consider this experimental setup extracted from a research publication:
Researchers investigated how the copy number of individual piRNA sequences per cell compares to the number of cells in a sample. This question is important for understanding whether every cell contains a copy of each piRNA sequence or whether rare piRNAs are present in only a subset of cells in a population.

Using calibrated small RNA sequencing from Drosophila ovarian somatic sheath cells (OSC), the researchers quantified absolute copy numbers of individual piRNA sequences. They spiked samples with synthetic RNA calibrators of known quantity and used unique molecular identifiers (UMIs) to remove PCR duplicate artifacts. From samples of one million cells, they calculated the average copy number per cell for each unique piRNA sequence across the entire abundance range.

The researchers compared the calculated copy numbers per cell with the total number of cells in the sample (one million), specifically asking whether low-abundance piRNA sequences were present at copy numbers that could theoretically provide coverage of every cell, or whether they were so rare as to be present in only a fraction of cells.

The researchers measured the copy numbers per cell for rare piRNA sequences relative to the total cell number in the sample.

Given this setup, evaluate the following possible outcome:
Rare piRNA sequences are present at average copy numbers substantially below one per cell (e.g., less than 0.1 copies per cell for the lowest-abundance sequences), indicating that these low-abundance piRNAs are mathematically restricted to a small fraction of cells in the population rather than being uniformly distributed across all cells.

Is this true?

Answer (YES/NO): YES